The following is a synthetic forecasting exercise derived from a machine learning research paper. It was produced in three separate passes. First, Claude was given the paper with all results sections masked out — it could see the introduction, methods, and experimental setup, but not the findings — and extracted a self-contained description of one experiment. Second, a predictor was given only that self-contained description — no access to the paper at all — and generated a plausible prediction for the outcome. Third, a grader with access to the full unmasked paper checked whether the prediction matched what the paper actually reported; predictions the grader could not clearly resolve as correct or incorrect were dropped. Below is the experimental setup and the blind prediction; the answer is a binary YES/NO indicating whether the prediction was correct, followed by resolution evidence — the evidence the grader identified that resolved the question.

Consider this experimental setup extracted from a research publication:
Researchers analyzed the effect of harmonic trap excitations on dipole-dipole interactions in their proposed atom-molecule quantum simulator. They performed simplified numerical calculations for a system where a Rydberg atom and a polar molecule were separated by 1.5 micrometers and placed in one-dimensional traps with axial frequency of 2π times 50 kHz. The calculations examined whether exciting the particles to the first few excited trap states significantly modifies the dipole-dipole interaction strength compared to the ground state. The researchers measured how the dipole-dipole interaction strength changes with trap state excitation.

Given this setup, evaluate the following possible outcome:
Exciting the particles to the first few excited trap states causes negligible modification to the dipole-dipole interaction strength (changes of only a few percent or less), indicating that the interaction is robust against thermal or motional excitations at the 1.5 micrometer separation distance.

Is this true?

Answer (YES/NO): YES